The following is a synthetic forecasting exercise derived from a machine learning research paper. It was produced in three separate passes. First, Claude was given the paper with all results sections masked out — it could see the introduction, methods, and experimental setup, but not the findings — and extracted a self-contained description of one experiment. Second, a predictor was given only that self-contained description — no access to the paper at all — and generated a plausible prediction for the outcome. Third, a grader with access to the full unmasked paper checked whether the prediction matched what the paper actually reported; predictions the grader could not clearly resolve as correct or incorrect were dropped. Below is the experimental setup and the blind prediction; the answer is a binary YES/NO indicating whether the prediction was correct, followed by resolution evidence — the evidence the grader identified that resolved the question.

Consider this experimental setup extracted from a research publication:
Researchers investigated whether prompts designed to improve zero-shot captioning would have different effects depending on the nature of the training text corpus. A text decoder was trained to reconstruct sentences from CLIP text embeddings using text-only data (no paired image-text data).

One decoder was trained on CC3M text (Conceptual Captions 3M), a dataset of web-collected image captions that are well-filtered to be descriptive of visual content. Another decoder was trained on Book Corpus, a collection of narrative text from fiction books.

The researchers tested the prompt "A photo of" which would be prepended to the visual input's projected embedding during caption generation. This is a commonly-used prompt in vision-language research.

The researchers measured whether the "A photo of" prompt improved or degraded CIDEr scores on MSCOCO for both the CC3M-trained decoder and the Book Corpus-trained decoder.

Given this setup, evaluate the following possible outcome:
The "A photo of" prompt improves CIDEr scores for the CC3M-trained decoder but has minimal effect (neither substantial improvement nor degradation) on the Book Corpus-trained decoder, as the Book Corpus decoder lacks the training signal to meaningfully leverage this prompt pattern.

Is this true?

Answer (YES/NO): NO